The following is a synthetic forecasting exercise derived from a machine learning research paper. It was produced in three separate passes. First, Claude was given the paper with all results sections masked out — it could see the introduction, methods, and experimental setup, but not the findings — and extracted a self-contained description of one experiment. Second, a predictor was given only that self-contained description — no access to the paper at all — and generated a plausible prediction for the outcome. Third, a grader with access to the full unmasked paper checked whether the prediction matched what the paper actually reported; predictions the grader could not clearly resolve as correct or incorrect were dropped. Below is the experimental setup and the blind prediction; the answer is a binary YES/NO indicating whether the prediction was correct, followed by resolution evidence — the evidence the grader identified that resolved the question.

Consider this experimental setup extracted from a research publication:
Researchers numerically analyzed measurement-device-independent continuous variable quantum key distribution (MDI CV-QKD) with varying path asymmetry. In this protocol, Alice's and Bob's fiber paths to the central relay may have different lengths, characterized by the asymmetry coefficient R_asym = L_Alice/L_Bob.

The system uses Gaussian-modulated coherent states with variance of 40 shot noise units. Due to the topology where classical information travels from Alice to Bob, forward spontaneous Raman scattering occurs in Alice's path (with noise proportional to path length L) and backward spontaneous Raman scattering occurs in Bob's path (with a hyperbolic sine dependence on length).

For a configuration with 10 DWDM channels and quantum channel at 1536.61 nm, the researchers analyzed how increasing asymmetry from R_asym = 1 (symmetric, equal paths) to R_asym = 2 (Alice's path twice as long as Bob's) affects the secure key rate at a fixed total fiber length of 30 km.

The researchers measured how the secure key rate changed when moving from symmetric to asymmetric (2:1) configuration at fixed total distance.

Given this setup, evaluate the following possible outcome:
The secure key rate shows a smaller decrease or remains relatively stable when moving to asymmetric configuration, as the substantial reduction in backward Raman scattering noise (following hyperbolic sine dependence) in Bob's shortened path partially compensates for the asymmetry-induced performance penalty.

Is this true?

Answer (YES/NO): NO